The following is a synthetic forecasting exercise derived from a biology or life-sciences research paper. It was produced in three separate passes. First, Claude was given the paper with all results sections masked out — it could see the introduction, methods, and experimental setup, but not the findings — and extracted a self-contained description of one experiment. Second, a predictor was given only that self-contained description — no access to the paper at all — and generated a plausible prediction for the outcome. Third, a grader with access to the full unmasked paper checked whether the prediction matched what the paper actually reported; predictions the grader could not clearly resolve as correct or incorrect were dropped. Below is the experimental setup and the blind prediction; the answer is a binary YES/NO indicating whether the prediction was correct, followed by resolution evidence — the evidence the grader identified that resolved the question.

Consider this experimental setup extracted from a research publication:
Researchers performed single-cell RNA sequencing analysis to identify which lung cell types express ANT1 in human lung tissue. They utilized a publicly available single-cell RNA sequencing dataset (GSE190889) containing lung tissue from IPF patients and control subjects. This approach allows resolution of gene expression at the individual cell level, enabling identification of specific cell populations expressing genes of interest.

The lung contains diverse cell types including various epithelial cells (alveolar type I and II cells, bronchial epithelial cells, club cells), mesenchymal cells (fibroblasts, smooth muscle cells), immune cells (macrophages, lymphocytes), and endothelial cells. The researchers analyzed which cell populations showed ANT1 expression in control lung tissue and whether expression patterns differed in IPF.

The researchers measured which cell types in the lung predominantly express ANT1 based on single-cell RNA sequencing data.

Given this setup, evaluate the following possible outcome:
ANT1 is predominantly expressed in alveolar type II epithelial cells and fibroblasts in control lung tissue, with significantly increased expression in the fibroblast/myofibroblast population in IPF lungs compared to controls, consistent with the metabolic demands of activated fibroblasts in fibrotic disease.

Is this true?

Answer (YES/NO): NO